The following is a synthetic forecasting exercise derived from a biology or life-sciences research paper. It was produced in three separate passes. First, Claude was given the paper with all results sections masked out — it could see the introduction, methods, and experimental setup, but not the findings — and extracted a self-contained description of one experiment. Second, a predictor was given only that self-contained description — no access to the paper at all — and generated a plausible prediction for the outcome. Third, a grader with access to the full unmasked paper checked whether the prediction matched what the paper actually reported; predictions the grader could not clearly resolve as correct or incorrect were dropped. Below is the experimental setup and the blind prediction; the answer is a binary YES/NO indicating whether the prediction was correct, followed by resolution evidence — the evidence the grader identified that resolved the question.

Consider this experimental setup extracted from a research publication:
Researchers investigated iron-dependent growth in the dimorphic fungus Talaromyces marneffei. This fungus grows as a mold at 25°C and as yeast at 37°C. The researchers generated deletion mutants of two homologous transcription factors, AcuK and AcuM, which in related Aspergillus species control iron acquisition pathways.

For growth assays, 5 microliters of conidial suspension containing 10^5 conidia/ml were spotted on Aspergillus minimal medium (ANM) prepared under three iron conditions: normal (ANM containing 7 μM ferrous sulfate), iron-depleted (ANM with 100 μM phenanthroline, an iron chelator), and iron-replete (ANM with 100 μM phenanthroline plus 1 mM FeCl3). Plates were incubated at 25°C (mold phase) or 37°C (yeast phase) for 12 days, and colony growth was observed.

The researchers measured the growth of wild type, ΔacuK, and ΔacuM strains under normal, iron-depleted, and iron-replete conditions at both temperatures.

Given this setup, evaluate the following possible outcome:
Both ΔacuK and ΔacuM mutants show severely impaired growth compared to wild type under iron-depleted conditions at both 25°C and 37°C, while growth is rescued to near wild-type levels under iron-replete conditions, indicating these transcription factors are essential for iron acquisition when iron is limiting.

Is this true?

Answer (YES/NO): NO